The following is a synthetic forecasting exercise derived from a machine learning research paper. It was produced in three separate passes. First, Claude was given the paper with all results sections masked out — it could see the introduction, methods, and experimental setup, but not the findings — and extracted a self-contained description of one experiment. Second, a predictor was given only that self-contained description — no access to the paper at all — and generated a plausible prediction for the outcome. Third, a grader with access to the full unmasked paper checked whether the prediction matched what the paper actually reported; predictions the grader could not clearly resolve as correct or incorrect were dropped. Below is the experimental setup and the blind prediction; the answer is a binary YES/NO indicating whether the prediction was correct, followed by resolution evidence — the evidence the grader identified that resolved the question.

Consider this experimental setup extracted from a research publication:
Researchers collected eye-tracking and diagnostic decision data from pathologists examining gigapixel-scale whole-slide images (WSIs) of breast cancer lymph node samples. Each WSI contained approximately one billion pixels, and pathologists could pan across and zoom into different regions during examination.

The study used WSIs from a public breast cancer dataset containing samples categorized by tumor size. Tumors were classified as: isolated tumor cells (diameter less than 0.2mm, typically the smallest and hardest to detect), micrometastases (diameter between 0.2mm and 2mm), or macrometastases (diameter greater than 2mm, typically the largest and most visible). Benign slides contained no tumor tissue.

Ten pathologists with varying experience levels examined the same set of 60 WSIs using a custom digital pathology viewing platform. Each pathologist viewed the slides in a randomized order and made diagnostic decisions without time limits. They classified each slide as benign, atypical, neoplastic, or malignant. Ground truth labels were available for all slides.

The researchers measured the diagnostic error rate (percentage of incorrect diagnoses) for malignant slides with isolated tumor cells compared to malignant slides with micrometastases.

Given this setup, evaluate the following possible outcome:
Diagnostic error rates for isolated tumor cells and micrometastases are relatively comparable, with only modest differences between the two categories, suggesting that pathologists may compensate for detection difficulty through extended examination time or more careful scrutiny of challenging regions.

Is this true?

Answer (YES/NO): NO